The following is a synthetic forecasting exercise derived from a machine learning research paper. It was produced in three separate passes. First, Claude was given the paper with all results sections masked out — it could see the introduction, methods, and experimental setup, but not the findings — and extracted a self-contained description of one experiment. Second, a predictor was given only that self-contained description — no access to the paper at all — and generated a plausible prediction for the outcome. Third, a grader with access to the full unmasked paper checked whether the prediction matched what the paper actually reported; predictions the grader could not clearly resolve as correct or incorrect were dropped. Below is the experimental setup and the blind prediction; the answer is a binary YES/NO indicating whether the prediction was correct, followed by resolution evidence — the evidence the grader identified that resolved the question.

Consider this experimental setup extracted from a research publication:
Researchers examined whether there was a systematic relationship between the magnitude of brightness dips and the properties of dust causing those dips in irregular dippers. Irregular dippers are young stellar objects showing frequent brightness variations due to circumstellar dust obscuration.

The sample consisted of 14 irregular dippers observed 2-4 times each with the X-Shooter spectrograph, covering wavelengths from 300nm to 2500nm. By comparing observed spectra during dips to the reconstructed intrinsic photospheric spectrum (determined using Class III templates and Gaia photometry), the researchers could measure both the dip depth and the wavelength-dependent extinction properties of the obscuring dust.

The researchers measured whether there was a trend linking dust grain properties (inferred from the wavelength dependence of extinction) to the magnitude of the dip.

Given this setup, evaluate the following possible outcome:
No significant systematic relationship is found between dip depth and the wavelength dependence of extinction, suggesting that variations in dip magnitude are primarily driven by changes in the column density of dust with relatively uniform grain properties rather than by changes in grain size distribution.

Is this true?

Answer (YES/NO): NO